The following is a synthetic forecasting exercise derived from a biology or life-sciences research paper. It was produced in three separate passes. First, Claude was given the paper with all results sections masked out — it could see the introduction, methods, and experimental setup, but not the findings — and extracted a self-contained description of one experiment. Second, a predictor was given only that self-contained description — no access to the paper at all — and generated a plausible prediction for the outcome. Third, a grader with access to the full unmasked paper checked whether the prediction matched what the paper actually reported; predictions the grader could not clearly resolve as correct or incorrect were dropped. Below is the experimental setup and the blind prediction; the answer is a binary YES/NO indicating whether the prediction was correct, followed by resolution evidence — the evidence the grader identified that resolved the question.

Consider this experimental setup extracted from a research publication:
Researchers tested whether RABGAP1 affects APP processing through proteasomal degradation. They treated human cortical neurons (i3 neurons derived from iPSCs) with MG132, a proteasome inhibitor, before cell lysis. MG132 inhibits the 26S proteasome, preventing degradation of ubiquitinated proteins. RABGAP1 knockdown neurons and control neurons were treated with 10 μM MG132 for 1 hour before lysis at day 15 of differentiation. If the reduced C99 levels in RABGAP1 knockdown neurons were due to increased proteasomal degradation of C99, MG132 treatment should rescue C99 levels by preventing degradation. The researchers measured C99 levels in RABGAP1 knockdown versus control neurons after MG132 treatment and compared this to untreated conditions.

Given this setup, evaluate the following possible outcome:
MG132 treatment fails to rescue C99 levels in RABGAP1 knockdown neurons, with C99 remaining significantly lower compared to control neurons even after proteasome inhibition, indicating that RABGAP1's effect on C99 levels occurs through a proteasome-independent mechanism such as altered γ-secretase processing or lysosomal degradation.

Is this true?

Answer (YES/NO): YES